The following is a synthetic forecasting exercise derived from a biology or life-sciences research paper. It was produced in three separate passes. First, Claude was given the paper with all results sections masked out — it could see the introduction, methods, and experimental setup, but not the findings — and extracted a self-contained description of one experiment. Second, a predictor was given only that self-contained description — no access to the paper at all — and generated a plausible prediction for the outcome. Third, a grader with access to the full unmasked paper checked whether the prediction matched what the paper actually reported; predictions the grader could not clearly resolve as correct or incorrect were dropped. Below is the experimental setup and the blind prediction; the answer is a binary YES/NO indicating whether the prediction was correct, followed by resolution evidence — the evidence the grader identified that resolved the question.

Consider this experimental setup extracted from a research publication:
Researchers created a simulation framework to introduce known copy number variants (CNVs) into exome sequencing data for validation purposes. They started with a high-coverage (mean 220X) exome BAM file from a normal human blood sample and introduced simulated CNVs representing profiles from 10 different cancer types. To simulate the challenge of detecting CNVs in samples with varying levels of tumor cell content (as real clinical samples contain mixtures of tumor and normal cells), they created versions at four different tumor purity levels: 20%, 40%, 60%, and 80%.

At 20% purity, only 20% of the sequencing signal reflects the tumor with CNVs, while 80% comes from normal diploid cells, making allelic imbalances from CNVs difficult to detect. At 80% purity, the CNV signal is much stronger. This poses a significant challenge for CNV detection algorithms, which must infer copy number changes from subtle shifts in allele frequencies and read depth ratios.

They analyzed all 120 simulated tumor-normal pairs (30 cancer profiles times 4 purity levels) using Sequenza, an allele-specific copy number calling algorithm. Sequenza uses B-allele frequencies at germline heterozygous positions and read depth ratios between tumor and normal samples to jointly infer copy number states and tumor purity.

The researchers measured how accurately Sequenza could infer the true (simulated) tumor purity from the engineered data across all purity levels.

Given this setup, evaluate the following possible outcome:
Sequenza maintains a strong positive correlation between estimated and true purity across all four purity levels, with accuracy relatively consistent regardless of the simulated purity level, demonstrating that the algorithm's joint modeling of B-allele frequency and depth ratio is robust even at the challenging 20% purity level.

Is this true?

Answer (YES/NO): YES